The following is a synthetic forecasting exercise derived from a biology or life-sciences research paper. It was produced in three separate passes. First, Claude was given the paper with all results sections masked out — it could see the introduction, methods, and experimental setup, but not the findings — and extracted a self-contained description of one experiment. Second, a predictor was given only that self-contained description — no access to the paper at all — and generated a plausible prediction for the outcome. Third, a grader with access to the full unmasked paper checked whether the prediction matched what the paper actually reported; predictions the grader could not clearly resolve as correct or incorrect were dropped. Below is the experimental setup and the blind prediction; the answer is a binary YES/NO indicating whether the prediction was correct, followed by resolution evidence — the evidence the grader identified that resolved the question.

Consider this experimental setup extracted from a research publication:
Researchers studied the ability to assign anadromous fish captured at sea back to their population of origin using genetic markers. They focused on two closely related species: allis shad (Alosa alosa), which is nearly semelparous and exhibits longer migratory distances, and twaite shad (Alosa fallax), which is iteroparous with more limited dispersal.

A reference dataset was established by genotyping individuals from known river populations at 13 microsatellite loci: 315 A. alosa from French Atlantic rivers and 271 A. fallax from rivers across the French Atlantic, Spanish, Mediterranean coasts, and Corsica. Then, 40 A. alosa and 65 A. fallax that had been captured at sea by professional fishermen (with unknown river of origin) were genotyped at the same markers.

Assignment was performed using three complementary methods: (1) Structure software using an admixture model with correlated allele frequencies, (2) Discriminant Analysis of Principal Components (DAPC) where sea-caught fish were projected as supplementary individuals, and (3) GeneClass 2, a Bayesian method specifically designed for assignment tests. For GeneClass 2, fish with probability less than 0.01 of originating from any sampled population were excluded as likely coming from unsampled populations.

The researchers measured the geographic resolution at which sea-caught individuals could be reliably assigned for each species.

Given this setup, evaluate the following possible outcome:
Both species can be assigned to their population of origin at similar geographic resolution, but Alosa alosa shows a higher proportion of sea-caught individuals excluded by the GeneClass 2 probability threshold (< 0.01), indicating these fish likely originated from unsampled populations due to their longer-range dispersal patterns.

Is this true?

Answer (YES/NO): NO